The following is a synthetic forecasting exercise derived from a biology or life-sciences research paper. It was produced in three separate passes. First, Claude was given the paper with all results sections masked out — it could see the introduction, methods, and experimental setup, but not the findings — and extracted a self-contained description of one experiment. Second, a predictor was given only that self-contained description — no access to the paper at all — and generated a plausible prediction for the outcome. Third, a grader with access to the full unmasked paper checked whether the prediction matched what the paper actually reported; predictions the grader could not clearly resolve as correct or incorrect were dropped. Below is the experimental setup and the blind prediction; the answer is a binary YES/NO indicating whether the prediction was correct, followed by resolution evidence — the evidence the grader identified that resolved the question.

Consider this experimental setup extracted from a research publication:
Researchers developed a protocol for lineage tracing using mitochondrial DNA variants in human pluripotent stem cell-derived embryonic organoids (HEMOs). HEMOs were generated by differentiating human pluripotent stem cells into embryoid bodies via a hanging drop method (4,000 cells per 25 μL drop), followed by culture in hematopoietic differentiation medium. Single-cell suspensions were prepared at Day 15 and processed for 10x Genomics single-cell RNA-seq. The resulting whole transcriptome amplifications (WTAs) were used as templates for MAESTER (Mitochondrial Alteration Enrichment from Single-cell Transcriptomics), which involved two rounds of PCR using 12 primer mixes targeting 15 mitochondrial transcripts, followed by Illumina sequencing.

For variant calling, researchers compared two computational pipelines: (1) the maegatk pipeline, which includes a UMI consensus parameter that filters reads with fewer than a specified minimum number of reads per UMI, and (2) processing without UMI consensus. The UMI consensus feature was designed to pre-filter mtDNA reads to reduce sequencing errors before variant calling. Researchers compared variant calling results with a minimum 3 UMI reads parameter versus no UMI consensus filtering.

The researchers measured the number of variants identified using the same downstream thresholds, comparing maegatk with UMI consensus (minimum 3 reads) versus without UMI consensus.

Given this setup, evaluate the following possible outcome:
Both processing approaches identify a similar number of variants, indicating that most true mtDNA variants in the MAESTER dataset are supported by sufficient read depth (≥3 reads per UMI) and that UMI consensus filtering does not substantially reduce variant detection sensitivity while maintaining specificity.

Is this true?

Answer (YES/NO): YES